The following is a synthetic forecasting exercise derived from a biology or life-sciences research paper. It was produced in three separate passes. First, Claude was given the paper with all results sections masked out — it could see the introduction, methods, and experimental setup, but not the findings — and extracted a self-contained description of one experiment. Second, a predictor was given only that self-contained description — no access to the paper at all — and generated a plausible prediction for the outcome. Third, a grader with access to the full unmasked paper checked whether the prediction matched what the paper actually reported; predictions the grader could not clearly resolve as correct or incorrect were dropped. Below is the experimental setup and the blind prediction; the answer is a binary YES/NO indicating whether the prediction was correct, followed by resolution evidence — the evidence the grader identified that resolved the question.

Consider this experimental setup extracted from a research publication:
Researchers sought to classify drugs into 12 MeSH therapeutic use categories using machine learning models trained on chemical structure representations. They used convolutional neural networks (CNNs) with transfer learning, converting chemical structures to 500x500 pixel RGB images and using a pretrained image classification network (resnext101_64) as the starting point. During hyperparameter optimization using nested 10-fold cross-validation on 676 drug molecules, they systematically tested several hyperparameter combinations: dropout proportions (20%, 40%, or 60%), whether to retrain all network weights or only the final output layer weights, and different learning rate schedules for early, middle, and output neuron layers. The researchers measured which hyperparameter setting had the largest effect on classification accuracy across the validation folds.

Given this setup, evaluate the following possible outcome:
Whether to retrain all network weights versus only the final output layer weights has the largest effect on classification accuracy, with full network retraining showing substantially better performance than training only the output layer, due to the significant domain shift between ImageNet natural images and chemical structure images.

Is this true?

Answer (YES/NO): YES